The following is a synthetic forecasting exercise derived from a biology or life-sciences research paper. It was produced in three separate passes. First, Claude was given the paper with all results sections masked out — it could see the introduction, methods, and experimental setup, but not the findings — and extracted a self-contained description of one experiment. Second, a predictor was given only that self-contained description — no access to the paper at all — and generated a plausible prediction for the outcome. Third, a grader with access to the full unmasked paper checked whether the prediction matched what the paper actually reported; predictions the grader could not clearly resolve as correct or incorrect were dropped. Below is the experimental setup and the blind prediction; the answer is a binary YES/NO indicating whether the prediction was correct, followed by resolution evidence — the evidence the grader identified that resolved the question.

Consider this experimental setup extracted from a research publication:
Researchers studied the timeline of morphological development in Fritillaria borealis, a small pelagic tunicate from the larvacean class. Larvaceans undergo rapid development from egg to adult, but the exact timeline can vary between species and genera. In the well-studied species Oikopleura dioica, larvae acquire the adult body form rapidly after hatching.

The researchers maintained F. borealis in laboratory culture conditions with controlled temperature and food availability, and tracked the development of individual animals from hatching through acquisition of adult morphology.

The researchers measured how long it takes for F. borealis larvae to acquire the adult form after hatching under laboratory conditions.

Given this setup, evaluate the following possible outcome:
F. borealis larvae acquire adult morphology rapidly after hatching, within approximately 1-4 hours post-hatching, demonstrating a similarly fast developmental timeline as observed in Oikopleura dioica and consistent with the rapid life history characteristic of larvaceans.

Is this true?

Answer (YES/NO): NO